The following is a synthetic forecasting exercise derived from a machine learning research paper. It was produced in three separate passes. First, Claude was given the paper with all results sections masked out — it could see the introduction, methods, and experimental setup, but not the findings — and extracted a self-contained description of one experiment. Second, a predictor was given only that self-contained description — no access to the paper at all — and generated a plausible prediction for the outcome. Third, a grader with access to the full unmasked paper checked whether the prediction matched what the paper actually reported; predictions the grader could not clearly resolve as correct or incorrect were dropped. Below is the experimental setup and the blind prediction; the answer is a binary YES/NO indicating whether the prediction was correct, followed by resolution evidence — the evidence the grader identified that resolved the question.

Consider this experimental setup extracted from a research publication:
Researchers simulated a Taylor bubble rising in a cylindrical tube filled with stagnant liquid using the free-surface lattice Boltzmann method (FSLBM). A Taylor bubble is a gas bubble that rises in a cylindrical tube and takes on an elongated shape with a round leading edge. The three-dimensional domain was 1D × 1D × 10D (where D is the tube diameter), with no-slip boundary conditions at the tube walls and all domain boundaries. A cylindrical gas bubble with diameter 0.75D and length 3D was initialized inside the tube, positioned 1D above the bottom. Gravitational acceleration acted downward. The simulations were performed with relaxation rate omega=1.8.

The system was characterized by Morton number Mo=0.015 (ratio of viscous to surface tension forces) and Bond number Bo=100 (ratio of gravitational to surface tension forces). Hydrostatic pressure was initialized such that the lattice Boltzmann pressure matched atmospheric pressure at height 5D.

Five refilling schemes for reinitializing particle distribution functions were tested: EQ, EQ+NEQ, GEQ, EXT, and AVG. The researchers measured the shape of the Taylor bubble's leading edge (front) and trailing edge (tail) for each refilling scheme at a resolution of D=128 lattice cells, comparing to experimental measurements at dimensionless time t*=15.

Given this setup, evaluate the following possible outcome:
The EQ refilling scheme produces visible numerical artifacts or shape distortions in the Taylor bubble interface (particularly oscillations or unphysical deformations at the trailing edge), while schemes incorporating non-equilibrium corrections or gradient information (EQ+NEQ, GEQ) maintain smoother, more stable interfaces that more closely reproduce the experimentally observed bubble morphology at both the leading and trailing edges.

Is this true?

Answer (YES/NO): NO